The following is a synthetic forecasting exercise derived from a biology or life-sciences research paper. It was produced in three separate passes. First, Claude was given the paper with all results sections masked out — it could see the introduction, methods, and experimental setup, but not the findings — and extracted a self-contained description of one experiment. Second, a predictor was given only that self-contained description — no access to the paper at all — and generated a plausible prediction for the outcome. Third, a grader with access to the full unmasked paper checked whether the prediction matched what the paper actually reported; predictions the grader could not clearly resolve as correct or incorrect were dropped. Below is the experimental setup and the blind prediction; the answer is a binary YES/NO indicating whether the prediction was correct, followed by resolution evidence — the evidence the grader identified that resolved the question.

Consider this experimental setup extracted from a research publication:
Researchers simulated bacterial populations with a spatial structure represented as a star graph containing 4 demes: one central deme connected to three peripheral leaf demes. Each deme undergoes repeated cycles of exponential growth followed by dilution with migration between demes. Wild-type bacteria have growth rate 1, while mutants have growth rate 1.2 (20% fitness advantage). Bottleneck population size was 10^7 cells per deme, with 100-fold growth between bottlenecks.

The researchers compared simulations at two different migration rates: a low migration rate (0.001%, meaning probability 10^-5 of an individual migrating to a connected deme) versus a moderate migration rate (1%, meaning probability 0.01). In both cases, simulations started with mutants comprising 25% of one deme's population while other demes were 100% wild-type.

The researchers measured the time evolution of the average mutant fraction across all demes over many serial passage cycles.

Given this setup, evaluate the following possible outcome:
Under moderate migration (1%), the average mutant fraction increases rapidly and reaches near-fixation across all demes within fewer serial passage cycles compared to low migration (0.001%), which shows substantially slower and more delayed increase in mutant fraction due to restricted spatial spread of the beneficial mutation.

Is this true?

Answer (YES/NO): YES